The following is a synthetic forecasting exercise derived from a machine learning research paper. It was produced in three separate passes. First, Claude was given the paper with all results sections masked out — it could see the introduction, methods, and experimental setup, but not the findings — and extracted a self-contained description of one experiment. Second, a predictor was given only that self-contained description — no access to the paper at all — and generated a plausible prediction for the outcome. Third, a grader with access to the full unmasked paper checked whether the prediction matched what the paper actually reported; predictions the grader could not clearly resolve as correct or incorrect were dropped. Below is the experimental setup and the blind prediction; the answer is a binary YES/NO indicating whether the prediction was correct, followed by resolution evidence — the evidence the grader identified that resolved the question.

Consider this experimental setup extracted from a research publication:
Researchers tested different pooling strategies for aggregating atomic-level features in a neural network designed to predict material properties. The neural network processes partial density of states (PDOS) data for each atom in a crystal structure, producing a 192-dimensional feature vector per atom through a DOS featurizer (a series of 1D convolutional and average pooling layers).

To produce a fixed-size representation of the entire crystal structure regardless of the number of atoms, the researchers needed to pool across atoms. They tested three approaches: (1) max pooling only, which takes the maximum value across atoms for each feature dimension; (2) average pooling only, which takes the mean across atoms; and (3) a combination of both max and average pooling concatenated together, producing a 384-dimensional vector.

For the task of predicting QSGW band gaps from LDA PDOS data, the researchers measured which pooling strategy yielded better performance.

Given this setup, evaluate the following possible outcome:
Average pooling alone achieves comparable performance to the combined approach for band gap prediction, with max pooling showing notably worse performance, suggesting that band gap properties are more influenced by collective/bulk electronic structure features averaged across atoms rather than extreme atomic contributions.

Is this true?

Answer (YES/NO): NO